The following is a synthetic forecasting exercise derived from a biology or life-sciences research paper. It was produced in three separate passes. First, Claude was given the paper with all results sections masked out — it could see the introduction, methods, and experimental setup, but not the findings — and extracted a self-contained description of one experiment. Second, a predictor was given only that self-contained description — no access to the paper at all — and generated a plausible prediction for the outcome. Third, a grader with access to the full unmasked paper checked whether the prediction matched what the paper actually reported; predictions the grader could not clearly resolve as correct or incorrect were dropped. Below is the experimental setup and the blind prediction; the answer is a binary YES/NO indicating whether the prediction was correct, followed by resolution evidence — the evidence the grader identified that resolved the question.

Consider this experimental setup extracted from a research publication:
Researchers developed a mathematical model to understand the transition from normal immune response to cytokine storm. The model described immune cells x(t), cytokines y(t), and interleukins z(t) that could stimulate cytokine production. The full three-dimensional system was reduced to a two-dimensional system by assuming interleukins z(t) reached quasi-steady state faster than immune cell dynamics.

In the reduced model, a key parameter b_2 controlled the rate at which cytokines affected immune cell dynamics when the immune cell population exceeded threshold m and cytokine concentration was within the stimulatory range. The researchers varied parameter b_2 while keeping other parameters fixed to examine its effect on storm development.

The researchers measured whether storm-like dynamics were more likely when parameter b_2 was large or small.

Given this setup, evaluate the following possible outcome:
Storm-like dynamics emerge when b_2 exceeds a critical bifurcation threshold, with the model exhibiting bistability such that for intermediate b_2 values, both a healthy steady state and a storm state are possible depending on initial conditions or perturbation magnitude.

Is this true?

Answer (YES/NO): NO